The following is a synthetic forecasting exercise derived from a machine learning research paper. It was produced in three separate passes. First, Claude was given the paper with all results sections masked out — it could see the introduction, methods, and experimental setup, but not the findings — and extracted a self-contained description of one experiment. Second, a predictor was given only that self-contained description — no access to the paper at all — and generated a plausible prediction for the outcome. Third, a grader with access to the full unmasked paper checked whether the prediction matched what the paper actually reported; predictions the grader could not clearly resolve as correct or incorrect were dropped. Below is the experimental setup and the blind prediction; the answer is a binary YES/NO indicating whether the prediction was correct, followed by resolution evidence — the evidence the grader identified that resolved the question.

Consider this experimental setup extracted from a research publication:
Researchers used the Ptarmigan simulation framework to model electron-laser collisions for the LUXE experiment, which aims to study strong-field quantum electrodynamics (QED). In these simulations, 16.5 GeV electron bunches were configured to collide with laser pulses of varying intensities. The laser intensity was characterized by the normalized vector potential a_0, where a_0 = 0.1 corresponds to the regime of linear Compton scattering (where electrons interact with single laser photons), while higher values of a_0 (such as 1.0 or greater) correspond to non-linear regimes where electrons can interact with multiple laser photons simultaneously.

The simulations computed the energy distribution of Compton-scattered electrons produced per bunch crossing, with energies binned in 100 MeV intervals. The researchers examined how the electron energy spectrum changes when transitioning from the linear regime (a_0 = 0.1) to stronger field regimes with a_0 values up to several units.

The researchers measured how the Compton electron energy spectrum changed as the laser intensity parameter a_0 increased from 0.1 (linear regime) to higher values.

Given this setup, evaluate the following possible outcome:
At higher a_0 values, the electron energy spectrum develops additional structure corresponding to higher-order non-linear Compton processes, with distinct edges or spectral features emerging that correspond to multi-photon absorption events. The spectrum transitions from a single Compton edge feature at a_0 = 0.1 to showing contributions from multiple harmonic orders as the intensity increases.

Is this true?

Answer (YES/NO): YES